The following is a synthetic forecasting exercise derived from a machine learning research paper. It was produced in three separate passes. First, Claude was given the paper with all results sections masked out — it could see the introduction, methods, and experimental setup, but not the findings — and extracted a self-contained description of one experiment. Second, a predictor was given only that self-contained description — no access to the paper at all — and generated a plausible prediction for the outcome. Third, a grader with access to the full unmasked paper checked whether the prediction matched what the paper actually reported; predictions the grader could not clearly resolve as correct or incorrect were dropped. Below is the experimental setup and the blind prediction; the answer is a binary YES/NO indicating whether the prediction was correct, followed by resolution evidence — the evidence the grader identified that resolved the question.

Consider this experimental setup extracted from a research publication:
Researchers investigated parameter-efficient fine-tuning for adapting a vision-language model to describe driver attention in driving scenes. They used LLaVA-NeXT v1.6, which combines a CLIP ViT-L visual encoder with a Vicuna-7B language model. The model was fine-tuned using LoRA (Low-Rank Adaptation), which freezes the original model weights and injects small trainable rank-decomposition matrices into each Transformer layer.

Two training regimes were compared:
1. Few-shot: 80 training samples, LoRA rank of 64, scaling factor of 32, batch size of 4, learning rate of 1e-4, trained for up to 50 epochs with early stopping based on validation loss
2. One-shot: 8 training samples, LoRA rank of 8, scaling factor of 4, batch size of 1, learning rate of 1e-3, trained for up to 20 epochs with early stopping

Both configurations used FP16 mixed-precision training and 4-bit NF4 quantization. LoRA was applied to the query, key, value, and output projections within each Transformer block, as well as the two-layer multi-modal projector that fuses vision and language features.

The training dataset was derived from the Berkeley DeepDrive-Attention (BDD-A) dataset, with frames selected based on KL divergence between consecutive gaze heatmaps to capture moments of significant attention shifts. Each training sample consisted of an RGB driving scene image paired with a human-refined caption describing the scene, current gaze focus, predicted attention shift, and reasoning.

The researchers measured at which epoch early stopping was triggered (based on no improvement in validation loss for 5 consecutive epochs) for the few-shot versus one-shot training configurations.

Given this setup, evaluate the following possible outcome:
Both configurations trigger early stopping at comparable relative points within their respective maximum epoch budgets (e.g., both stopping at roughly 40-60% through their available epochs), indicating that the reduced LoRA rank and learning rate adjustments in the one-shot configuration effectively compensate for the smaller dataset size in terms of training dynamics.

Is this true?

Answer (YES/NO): NO